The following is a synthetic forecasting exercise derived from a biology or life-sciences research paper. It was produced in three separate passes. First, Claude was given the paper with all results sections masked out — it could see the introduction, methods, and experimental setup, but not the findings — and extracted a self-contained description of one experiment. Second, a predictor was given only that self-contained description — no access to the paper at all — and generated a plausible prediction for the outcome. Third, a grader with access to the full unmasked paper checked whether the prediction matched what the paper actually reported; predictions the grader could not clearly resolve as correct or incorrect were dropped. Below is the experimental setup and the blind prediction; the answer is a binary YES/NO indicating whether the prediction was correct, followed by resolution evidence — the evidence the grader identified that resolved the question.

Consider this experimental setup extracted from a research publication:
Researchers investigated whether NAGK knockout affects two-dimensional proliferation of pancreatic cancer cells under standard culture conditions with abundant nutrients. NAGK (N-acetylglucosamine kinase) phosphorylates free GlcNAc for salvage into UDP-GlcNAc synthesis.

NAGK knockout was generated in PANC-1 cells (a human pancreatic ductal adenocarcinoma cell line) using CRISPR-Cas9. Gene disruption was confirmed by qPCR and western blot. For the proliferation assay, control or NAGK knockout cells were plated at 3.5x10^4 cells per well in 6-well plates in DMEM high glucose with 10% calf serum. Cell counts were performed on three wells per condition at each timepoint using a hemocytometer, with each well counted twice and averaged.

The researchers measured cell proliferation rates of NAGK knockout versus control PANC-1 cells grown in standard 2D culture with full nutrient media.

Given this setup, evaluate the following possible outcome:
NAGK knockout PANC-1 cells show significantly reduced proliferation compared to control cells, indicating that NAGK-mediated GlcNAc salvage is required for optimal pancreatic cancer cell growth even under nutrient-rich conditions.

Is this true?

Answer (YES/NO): NO